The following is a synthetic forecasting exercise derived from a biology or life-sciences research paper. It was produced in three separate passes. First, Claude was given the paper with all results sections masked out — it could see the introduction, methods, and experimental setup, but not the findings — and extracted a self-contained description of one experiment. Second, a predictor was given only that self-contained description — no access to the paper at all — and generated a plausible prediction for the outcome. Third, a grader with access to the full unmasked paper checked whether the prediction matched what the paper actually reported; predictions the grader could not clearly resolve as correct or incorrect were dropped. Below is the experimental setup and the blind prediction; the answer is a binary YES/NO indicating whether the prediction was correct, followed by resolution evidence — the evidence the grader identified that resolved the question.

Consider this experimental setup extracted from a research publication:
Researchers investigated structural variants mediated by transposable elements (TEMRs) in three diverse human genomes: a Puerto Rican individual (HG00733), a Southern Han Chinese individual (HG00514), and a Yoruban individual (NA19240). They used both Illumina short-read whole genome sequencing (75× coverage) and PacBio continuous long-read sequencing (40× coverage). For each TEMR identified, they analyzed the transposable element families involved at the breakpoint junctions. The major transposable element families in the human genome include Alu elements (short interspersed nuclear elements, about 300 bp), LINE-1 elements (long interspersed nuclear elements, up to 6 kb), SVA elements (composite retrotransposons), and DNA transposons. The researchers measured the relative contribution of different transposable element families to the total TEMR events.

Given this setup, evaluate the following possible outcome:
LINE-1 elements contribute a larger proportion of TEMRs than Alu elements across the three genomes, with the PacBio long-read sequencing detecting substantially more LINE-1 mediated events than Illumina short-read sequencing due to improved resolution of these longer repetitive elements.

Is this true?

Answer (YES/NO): NO